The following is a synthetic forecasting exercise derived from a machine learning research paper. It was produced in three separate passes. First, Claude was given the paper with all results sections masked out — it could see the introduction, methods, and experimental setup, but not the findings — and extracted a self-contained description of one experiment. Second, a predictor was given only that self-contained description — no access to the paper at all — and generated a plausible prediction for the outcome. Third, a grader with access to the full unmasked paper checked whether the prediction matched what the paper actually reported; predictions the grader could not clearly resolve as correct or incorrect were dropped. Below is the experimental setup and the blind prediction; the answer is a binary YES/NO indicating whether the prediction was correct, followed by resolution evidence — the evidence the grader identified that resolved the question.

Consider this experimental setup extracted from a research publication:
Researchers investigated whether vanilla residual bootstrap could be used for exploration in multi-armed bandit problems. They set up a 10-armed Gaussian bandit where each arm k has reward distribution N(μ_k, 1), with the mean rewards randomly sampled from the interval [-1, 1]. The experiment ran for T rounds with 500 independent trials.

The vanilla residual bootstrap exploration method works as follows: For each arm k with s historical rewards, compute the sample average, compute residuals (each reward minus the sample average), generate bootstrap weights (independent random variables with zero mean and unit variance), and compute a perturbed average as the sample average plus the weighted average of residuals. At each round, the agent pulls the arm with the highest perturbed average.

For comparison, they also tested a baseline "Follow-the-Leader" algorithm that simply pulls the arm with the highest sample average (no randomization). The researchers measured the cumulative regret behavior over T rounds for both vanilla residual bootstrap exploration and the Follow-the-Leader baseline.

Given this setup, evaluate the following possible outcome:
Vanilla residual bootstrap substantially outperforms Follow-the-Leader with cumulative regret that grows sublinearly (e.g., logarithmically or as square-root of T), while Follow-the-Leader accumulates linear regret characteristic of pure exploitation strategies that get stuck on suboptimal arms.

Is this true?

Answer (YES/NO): NO